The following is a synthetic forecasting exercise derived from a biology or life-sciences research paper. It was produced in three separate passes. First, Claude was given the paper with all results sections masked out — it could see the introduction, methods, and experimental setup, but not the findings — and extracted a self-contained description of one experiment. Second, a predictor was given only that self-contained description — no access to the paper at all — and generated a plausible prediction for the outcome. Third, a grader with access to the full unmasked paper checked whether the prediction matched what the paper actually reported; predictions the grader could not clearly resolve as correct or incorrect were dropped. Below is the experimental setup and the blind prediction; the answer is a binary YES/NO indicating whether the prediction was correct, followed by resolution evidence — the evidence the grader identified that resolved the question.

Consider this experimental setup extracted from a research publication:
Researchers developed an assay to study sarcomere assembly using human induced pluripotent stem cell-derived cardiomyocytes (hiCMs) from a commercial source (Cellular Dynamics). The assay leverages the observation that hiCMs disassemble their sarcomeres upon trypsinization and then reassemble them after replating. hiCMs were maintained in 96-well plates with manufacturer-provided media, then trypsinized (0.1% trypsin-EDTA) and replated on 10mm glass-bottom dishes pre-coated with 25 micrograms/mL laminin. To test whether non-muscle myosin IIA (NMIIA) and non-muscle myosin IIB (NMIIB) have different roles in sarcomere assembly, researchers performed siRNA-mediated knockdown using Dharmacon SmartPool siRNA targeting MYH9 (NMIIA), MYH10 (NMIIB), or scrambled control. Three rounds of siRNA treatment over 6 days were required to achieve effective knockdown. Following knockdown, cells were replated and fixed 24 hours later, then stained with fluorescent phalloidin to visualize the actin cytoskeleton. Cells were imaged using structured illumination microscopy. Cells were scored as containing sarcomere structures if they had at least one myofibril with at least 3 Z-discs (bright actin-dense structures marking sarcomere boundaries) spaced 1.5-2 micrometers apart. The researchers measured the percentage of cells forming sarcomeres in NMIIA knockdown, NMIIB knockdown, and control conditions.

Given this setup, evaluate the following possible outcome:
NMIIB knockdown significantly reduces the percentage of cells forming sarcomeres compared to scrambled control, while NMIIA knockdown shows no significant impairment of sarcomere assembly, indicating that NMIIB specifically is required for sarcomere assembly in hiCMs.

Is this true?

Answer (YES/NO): YES